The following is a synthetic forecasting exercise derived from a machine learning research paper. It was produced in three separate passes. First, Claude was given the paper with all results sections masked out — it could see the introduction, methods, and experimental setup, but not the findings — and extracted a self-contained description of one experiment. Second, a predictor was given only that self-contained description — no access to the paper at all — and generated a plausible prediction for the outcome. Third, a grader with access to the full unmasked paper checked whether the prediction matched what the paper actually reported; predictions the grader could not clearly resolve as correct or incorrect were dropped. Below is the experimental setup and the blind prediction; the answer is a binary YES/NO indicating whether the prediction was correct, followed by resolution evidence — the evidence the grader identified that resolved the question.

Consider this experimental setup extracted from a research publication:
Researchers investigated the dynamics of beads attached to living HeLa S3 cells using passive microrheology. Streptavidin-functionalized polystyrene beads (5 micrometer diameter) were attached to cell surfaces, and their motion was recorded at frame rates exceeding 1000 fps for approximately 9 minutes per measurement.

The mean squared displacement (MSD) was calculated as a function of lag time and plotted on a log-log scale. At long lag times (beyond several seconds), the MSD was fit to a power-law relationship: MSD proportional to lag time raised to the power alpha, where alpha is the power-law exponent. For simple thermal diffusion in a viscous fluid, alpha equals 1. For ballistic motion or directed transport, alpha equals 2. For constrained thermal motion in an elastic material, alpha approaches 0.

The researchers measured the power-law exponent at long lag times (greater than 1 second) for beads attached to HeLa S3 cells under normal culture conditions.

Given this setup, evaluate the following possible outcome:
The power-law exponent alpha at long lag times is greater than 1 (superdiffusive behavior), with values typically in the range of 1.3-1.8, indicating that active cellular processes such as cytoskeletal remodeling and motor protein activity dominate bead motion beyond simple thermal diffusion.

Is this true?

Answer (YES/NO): YES